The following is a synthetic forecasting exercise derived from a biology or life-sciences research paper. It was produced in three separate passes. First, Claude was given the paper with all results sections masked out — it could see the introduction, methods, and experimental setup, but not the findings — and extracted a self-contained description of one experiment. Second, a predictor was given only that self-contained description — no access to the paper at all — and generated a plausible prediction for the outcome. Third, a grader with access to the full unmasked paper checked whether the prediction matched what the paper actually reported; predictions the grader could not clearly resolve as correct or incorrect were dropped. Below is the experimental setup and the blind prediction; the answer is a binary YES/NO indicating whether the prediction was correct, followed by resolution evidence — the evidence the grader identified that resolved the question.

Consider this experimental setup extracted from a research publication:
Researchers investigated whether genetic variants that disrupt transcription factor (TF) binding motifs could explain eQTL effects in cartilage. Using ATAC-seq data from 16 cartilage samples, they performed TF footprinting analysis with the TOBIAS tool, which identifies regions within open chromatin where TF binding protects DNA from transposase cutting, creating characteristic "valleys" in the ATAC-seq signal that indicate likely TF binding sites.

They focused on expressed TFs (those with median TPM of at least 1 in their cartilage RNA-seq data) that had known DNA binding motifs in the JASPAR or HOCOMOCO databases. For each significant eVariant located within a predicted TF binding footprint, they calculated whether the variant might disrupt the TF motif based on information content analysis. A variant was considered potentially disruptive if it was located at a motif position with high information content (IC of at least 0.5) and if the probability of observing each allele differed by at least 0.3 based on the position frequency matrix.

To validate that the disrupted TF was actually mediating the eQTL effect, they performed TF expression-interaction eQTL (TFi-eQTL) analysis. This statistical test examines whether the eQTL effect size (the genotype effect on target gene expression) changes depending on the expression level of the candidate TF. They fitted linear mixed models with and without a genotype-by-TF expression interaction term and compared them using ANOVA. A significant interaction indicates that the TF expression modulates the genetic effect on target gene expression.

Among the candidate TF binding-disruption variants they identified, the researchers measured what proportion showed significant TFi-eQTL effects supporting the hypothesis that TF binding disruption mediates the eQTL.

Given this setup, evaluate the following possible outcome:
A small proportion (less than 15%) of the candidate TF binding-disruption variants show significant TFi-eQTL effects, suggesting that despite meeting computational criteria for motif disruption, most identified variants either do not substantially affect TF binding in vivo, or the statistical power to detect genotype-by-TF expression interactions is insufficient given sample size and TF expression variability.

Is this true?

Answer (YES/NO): NO